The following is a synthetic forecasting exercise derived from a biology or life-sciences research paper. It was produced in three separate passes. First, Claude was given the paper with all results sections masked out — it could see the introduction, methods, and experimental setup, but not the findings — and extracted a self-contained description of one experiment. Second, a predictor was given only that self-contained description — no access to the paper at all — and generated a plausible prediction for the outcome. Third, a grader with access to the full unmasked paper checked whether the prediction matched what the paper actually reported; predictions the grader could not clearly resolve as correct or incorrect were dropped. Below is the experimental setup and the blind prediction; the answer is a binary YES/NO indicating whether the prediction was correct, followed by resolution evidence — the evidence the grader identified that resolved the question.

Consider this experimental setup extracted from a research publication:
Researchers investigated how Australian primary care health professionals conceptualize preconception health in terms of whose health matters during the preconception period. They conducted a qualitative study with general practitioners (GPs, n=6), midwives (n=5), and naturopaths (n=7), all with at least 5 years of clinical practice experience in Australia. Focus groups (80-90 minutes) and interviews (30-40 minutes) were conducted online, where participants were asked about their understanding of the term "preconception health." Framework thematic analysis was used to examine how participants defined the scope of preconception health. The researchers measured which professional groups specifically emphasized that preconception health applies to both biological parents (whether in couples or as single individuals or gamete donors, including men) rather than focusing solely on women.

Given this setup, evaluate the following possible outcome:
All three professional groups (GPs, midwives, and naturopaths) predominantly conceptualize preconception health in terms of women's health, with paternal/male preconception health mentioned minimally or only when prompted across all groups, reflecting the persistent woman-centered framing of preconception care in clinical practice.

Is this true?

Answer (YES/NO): NO